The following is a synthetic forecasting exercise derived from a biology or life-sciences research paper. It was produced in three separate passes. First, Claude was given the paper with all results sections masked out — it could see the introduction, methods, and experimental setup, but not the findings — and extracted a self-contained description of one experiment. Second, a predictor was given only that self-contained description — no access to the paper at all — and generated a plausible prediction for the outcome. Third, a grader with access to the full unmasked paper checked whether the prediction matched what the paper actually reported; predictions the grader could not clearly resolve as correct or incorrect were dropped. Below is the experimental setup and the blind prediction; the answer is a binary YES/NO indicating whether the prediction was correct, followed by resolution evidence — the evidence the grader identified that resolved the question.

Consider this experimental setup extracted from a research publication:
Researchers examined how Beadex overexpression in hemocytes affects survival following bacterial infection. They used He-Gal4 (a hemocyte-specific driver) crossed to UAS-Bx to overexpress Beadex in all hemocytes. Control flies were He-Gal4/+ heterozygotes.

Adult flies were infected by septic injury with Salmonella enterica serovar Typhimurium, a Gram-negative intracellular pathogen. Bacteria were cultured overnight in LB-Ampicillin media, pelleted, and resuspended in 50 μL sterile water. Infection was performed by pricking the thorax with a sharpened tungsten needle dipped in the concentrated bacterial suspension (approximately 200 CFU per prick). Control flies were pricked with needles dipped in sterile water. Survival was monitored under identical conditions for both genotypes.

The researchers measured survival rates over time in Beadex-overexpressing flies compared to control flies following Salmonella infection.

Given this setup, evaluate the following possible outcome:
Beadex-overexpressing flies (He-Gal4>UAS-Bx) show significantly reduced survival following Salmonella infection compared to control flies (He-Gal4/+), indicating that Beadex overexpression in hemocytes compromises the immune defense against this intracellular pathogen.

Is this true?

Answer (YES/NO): NO